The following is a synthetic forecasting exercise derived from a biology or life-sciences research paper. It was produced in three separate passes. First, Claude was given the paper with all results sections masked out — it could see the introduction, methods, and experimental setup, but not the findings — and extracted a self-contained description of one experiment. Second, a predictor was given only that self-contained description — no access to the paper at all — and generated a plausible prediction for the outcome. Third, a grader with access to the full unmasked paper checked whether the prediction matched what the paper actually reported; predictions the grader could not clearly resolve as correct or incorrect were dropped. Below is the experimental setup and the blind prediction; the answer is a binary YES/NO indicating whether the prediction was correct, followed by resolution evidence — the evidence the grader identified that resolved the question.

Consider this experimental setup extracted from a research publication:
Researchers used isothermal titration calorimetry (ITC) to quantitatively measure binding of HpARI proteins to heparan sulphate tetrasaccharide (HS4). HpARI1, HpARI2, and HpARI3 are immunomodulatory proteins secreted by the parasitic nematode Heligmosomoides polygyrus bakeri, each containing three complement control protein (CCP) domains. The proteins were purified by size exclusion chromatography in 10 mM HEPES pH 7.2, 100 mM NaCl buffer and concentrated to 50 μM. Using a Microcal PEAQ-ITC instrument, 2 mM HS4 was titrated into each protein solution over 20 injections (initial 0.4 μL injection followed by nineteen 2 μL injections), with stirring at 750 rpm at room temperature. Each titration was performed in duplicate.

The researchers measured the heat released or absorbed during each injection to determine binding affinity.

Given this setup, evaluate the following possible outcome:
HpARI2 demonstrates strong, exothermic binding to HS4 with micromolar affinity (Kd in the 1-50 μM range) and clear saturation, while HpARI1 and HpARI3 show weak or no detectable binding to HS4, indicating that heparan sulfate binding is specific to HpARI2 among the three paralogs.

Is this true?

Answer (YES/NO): NO